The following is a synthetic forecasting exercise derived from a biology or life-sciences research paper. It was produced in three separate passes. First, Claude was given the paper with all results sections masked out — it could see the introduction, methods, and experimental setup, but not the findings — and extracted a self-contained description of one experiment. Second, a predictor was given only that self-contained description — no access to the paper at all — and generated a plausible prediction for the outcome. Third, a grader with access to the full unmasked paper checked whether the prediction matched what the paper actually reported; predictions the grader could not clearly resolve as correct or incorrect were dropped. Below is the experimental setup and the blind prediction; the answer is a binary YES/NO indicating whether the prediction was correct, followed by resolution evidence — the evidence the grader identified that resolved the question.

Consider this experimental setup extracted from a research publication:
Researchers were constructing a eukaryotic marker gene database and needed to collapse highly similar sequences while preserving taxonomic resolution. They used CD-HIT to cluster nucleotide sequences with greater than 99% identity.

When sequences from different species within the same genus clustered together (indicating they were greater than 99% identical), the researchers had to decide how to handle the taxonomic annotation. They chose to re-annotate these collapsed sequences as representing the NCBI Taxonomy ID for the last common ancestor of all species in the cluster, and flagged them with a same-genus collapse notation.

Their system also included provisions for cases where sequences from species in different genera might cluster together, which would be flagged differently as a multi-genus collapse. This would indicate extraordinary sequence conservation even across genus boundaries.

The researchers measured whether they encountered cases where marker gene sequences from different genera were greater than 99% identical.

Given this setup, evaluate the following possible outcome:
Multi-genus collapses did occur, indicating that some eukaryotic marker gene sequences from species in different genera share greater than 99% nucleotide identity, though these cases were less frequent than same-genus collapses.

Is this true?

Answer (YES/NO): NO